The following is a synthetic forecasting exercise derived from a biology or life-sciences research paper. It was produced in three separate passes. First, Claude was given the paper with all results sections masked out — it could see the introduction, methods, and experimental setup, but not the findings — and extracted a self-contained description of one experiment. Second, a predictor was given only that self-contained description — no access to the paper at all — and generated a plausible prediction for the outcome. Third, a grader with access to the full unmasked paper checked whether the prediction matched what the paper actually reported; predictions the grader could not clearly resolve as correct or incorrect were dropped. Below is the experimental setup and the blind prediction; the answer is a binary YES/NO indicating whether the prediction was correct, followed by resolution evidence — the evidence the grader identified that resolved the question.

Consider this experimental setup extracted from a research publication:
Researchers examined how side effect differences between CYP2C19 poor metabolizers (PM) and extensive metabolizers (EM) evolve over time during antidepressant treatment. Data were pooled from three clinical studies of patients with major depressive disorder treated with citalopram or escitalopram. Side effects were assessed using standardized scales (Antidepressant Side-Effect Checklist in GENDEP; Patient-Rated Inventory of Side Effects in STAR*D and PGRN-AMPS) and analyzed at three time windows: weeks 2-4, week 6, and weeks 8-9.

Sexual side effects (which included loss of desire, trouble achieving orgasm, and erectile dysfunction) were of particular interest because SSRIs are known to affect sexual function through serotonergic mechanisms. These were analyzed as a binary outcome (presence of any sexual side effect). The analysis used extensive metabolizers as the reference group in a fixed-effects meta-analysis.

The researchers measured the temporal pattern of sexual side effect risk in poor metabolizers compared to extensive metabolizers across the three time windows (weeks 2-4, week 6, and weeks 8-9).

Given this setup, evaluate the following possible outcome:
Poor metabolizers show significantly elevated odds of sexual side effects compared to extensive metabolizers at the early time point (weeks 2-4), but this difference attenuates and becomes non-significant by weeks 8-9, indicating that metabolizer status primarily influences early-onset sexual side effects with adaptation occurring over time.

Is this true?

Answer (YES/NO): YES